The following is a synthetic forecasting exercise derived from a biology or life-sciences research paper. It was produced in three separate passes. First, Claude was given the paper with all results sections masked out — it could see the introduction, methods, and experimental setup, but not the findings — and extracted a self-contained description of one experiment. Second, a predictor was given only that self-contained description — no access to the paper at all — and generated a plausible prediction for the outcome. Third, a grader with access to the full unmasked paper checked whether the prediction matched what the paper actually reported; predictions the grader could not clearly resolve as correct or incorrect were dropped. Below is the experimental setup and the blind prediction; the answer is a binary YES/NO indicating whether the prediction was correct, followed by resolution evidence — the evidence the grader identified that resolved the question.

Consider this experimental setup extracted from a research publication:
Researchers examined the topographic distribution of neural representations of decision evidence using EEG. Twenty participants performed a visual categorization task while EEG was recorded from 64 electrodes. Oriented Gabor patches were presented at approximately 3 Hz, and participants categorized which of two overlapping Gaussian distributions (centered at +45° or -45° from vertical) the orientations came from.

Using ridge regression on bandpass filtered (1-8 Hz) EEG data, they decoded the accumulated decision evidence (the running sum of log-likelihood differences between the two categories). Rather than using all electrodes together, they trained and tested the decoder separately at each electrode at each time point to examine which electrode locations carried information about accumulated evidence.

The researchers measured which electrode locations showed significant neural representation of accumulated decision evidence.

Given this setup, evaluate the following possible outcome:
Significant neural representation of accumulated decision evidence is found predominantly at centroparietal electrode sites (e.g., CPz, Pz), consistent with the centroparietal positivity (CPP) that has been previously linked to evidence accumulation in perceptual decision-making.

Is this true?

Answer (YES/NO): NO